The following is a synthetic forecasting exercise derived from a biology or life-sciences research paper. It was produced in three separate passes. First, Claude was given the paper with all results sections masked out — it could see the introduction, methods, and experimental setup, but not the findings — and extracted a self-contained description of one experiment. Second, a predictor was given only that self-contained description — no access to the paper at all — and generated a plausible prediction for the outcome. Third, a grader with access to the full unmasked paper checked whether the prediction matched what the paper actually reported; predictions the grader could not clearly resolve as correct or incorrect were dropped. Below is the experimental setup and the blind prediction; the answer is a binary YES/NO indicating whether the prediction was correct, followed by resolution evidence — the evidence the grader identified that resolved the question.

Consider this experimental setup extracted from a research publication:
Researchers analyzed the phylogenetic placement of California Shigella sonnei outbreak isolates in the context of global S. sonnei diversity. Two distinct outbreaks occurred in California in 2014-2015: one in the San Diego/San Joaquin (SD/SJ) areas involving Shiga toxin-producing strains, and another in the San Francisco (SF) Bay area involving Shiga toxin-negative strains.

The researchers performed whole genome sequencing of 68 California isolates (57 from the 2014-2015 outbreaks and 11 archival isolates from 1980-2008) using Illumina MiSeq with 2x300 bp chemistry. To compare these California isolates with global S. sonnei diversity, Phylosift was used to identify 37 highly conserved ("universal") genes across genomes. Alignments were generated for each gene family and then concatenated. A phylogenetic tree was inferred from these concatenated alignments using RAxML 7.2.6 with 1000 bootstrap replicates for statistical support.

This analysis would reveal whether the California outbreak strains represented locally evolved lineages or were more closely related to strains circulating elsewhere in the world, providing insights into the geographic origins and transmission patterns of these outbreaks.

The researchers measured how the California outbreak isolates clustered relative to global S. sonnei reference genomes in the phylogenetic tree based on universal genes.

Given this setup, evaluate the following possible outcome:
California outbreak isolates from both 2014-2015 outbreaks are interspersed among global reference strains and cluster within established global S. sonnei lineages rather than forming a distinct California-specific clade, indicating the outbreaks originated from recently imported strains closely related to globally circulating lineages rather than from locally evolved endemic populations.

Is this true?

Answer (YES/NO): NO